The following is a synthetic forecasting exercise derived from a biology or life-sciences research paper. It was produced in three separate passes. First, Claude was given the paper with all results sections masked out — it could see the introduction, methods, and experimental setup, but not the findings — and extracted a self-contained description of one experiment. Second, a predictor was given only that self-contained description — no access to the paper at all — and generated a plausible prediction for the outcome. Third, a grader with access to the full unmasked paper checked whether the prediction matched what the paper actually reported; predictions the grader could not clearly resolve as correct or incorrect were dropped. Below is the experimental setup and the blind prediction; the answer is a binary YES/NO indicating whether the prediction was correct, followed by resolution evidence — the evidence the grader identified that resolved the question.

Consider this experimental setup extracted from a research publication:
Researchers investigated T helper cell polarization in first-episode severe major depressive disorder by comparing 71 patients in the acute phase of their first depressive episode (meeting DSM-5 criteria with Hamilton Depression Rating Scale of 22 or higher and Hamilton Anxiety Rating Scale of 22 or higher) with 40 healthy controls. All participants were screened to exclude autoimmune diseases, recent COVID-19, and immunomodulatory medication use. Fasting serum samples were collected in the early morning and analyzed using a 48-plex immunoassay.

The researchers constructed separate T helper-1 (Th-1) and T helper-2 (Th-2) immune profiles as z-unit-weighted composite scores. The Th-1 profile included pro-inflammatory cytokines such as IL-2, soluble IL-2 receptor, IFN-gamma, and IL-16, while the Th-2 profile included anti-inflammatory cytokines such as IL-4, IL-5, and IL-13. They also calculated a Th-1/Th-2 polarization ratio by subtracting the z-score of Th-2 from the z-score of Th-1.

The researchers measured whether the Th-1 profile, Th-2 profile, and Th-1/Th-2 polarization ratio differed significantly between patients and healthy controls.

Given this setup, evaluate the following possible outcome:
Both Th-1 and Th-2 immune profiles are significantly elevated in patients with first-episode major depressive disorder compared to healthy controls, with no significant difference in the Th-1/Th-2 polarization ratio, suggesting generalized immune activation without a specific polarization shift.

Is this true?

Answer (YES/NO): NO